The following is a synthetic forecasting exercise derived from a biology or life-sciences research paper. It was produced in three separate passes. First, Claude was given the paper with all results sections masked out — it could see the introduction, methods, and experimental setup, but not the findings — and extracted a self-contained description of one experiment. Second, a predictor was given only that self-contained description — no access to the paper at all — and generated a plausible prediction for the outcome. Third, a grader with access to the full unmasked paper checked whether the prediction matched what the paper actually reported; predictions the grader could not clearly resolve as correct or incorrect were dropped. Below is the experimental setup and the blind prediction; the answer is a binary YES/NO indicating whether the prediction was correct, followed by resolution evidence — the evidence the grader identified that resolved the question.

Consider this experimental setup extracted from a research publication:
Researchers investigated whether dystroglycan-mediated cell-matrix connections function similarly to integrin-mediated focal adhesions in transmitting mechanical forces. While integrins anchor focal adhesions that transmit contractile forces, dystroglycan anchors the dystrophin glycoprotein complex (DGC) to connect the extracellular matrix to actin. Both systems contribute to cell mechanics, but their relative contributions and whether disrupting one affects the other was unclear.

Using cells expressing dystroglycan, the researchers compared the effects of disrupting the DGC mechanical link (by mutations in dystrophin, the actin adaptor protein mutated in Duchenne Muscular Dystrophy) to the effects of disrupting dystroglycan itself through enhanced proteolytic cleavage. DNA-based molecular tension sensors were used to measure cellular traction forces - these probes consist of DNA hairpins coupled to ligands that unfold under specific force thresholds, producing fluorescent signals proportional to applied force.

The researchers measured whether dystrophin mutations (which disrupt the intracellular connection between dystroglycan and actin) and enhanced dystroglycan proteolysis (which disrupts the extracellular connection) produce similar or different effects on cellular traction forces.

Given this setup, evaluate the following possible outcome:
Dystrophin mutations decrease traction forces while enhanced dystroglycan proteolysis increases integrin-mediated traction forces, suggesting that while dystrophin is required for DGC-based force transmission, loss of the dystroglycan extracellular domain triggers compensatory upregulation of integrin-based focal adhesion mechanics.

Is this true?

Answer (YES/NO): NO